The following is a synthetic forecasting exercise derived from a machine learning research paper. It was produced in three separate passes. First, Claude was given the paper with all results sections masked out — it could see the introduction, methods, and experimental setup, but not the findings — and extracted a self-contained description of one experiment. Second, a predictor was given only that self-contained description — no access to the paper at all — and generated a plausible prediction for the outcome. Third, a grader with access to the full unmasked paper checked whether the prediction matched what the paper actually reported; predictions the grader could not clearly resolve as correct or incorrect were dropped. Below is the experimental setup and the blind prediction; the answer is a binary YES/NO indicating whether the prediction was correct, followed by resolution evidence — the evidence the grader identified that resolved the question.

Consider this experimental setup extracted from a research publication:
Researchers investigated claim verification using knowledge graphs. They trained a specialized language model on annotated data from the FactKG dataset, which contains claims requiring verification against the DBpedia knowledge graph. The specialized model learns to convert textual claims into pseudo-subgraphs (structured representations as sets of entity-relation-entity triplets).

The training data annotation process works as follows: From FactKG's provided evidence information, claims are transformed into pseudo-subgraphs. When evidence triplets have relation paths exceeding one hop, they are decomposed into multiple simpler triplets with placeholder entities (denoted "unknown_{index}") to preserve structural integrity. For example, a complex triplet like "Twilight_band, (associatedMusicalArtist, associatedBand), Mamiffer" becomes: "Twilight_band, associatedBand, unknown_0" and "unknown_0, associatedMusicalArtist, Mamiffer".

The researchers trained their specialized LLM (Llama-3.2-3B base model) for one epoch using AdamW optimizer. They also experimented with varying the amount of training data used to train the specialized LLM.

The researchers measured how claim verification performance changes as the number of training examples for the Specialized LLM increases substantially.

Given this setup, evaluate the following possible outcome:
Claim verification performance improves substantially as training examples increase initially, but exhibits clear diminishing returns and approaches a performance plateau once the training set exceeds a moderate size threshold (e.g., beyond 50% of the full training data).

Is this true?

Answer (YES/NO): NO